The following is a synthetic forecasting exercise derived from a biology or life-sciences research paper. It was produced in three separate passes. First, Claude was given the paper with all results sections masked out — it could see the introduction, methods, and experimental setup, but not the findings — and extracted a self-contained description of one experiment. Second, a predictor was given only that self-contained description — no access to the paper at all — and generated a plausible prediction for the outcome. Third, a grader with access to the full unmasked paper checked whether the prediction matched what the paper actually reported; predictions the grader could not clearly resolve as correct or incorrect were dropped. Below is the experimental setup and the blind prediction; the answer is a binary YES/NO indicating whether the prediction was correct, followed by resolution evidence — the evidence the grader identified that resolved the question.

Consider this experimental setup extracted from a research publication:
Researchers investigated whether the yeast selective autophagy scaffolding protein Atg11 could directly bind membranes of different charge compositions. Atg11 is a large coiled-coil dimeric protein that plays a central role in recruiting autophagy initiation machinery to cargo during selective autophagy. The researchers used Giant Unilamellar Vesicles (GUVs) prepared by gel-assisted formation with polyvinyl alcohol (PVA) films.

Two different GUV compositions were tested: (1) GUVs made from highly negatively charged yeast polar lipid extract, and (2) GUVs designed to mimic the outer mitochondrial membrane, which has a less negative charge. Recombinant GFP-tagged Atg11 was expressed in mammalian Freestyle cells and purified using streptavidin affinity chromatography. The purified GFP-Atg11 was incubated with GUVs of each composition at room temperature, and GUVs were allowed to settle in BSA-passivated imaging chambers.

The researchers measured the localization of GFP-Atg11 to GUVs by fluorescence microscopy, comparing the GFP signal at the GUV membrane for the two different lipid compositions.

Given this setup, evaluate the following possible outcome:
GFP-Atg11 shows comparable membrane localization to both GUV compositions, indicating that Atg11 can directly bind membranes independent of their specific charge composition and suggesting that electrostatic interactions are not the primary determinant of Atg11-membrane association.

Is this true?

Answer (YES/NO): NO